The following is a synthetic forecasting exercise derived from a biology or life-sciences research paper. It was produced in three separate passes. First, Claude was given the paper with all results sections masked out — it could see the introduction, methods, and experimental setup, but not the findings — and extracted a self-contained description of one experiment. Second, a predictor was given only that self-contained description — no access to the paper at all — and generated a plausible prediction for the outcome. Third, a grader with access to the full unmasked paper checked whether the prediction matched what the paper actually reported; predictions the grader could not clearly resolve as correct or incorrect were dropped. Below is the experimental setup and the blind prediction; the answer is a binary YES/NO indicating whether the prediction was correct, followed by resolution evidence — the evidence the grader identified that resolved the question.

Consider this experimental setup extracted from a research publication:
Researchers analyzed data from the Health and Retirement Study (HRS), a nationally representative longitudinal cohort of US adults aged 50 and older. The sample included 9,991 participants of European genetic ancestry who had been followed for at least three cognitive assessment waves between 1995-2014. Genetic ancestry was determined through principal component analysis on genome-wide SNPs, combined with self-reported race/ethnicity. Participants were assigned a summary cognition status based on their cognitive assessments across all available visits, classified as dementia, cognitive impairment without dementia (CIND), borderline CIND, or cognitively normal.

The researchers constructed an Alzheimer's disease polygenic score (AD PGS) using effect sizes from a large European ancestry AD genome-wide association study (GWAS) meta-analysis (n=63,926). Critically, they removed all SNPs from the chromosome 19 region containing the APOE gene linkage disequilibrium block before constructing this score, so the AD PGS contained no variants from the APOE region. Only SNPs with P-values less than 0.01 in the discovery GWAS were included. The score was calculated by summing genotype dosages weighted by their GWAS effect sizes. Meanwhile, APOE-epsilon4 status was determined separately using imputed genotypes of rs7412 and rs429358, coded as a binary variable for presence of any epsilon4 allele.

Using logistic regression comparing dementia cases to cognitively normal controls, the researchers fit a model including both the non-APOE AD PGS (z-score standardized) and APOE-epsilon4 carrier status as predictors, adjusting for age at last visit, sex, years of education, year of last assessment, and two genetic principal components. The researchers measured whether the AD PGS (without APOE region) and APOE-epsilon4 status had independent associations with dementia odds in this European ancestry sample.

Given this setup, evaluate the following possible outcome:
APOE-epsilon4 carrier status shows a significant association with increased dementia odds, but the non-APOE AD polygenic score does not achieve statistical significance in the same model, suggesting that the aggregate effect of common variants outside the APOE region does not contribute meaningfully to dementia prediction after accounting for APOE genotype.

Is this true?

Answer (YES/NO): NO